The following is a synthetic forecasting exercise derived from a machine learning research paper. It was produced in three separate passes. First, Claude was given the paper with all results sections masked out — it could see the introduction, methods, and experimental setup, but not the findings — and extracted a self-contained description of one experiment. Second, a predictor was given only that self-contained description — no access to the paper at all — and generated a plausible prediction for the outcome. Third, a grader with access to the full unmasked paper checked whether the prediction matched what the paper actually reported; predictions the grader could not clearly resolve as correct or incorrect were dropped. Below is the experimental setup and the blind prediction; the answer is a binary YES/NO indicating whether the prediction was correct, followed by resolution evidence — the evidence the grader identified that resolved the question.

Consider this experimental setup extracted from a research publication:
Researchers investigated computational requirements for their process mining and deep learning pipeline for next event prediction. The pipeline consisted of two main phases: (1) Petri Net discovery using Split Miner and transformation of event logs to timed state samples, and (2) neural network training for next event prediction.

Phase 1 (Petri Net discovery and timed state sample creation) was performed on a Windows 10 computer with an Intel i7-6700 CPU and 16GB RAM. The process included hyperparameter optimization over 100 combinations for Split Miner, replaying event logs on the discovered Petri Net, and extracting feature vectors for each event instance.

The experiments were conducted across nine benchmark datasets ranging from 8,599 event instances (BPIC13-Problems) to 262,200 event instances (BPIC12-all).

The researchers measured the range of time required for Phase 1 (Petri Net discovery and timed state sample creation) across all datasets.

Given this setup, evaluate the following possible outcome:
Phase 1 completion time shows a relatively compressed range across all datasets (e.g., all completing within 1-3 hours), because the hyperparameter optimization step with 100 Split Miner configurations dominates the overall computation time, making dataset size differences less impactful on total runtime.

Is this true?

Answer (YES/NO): NO